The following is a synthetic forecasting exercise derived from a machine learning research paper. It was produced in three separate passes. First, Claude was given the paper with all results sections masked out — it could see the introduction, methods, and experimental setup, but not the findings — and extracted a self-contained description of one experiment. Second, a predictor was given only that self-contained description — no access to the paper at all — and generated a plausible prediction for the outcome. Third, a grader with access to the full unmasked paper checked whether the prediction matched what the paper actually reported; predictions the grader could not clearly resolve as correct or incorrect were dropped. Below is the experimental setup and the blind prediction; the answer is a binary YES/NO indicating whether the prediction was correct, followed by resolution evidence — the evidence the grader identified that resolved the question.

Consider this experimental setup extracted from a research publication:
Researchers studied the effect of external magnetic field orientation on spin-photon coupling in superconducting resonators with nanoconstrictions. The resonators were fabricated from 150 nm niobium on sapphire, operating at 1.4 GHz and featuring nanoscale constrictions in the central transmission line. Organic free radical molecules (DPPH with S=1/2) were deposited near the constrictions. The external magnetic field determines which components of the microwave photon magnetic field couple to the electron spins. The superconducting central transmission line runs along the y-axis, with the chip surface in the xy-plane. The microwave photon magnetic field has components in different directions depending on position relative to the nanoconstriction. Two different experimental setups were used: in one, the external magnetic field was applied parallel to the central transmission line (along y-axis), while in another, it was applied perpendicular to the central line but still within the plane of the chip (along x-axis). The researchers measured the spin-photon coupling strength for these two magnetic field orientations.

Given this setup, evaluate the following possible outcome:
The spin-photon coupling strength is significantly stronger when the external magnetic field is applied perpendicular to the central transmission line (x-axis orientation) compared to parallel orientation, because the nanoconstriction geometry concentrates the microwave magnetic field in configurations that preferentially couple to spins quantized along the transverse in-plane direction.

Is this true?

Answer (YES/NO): NO